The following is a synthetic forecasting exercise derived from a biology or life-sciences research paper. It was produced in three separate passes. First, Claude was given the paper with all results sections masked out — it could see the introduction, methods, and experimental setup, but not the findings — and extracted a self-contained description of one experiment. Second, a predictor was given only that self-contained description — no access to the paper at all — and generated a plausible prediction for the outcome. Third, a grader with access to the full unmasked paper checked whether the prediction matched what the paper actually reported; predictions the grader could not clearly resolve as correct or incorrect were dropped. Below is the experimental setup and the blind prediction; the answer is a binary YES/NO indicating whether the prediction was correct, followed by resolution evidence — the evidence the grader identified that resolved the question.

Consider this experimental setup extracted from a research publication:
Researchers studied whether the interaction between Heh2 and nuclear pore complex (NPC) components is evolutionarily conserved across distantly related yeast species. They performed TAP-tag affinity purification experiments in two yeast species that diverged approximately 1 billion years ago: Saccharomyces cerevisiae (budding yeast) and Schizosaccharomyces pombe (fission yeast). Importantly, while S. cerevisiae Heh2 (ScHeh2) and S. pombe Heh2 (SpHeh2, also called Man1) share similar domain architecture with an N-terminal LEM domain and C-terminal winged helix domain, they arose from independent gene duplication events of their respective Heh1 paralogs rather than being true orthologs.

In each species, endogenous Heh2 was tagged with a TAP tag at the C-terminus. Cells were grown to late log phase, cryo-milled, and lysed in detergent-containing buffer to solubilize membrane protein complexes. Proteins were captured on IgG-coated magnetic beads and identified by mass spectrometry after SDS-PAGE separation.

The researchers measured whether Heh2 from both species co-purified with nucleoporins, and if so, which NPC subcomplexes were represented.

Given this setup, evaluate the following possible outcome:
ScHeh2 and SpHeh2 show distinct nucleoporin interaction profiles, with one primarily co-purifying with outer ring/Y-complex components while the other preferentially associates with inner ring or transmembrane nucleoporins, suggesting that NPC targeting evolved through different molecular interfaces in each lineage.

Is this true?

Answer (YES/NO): NO